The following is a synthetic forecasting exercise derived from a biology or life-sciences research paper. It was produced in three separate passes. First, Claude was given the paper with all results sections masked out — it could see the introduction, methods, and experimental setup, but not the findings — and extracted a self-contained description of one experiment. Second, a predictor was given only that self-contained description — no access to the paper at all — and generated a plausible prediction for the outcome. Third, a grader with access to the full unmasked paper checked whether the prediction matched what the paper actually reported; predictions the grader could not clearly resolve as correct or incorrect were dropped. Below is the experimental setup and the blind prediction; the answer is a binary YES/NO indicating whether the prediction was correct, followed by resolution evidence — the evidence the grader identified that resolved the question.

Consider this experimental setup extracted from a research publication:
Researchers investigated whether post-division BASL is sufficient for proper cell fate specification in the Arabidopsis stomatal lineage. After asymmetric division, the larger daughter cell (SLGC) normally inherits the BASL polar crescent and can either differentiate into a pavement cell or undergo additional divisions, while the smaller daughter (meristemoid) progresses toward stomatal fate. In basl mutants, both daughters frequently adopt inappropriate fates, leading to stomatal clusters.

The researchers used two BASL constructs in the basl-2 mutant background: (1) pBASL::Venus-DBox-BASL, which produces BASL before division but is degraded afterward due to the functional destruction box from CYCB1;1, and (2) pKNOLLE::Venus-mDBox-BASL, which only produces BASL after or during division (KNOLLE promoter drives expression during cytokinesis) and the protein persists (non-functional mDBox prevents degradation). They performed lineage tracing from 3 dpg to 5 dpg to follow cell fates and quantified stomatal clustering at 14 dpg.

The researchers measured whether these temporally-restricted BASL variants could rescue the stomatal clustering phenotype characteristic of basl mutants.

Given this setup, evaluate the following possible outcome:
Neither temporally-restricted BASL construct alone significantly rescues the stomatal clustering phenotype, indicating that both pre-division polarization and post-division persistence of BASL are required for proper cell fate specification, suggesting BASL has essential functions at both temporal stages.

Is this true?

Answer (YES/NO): NO